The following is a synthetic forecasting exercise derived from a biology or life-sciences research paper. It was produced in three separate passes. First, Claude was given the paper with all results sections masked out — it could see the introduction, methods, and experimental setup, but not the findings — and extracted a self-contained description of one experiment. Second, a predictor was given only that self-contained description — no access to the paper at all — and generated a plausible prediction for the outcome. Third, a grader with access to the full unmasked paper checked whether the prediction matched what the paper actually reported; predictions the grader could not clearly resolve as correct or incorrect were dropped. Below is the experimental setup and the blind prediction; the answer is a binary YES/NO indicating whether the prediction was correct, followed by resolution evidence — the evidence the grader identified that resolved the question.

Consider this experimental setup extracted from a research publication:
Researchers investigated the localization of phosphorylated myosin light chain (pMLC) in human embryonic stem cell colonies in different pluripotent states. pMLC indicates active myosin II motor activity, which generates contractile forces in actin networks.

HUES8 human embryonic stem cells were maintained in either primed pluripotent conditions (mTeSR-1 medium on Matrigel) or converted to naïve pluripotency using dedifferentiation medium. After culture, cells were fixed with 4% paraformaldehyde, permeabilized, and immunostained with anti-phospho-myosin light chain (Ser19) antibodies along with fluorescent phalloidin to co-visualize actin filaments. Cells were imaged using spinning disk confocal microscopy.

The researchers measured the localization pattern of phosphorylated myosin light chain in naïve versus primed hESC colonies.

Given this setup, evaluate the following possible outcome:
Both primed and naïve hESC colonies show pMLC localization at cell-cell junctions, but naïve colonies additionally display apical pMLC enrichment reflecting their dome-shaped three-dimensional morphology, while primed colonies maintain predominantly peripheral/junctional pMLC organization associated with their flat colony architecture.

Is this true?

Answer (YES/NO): NO